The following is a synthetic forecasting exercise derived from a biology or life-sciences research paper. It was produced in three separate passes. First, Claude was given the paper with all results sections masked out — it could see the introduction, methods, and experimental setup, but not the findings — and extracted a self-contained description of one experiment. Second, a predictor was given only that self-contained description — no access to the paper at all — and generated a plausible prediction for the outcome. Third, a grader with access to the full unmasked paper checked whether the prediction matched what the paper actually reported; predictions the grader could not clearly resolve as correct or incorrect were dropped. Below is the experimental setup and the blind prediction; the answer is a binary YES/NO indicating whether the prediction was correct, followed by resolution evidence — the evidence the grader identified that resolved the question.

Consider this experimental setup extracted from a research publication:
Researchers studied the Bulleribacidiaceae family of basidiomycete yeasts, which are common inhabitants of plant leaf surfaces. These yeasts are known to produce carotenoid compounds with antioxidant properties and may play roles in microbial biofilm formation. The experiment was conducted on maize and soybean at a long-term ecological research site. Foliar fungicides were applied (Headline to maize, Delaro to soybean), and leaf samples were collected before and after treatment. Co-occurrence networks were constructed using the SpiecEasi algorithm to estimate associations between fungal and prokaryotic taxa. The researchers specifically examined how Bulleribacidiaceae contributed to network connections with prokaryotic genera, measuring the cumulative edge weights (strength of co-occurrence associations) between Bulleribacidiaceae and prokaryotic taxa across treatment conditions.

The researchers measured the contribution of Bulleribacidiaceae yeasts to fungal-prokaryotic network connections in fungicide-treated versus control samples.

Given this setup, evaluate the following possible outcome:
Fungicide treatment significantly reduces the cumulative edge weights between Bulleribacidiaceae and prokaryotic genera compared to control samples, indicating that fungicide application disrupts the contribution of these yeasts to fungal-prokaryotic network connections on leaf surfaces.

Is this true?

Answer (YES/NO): NO